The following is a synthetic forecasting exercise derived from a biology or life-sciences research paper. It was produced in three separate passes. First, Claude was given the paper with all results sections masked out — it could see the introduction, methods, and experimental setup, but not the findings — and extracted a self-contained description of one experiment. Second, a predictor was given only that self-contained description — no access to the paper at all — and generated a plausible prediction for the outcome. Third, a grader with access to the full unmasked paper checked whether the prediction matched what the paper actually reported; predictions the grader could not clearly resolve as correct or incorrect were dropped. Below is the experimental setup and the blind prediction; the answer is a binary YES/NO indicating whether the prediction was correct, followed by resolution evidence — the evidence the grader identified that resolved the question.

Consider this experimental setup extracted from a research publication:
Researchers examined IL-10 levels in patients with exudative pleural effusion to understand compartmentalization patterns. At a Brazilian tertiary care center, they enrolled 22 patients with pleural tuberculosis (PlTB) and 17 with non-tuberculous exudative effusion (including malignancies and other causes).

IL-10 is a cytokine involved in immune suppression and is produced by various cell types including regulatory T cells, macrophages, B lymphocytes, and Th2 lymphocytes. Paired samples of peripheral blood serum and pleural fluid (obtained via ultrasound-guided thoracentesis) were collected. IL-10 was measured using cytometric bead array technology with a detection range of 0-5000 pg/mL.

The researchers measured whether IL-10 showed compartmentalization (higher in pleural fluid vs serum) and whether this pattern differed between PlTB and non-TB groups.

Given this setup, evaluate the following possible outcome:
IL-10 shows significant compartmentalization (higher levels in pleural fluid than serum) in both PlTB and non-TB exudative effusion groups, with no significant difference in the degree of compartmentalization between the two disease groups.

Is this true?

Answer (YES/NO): YES